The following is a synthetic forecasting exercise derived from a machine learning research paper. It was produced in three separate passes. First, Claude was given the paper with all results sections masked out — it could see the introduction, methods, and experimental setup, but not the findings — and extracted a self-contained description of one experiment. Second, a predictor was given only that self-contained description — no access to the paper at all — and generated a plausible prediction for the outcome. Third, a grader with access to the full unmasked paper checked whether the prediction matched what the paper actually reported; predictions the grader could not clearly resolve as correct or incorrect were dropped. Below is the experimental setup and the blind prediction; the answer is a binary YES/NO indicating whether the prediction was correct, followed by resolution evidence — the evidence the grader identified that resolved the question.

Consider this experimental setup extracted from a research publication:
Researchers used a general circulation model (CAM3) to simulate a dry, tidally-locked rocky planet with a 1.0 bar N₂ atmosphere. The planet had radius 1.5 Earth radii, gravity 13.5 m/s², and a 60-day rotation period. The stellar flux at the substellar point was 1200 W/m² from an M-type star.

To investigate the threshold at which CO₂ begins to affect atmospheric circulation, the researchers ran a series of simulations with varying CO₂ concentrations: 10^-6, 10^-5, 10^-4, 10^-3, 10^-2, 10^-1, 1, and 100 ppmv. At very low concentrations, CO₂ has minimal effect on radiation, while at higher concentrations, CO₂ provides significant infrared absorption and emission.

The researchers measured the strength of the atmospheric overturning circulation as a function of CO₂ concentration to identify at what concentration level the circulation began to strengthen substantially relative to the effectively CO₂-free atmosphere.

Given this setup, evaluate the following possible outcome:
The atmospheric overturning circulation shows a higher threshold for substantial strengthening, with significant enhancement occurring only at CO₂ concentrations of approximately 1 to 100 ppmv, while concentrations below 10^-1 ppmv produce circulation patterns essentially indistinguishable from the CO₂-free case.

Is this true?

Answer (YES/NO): NO